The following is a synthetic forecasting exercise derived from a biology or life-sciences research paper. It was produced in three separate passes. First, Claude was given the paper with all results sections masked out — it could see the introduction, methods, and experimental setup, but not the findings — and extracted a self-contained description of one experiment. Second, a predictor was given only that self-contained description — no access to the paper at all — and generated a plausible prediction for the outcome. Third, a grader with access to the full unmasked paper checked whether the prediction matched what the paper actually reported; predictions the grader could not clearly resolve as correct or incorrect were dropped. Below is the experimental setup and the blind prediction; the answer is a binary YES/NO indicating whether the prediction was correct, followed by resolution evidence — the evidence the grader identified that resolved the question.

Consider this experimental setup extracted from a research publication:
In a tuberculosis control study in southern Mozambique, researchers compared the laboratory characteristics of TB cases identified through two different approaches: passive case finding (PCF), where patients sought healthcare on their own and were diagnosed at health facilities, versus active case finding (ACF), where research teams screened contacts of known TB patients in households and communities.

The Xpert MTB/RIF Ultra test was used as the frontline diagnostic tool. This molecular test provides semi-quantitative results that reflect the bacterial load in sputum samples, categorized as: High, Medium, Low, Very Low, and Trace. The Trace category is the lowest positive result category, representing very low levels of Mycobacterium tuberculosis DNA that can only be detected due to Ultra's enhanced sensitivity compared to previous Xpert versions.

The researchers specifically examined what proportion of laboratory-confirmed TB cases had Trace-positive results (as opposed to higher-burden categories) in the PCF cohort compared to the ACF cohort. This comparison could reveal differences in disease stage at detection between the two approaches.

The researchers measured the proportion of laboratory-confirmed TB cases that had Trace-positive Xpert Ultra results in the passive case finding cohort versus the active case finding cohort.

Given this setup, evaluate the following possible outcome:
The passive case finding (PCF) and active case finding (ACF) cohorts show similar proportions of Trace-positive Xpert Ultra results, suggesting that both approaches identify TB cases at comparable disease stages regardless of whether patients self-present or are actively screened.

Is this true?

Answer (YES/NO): NO